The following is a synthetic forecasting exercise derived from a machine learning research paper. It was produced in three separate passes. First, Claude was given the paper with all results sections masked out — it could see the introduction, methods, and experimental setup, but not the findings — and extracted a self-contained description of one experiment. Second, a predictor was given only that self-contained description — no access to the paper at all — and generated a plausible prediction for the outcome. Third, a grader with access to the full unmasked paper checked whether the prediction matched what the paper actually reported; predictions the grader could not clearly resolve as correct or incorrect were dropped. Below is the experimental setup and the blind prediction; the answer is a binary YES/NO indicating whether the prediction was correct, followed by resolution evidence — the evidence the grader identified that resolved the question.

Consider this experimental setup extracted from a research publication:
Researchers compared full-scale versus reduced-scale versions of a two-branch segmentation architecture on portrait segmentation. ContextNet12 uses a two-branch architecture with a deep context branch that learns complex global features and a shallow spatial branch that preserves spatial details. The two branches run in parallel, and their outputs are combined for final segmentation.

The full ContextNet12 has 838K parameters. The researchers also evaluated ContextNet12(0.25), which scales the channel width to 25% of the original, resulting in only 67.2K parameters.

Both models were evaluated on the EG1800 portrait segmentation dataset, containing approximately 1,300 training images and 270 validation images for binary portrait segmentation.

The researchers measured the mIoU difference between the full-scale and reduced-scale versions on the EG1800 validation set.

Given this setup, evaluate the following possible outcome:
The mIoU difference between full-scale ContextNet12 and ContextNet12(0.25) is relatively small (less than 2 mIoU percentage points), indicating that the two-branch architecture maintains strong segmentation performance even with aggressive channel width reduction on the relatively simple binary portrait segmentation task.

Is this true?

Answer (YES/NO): NO